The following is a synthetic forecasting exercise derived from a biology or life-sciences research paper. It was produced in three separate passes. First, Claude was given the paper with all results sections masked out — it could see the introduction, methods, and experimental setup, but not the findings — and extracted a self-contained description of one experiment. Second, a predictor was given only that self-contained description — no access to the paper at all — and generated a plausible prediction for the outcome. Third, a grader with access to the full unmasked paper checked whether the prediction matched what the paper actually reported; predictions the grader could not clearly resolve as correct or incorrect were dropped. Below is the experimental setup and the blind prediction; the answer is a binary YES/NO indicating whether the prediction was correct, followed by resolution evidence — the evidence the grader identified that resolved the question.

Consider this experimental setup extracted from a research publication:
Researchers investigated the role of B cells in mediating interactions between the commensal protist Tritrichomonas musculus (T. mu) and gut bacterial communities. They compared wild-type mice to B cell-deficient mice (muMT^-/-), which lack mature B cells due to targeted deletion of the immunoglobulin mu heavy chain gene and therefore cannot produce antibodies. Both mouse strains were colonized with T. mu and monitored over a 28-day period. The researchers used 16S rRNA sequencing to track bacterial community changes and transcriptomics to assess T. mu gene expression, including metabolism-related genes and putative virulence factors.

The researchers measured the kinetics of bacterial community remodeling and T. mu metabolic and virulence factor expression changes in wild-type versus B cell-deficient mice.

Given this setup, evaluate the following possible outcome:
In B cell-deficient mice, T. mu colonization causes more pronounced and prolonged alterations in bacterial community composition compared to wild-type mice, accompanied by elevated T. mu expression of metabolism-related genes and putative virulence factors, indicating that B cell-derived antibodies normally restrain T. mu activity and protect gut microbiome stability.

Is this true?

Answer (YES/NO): NO